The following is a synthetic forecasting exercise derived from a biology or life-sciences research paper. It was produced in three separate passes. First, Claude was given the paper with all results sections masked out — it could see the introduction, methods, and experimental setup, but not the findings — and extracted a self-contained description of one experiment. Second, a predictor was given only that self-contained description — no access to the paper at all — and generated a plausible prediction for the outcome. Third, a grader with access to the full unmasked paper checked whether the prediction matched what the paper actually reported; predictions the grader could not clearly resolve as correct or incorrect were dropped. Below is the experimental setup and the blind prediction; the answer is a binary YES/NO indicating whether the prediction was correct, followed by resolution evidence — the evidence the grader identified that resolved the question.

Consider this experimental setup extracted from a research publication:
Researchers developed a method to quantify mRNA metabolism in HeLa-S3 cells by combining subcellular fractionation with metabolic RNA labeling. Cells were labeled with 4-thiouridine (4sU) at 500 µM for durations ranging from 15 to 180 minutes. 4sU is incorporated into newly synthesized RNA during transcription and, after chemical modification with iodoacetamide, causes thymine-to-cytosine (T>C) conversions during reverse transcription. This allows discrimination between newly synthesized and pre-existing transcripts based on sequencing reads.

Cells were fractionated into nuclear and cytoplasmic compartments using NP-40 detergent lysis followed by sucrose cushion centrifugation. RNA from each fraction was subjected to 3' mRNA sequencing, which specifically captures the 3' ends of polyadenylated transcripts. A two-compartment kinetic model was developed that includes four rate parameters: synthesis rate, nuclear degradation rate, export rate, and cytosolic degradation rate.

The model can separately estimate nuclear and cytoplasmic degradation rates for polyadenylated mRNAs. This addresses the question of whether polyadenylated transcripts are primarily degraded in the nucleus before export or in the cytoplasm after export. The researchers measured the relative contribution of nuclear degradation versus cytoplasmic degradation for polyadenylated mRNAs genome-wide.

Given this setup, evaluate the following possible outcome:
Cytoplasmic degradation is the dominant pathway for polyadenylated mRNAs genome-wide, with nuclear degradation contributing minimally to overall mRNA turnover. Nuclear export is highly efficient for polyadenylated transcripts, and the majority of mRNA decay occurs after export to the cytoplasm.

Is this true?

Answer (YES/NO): NO